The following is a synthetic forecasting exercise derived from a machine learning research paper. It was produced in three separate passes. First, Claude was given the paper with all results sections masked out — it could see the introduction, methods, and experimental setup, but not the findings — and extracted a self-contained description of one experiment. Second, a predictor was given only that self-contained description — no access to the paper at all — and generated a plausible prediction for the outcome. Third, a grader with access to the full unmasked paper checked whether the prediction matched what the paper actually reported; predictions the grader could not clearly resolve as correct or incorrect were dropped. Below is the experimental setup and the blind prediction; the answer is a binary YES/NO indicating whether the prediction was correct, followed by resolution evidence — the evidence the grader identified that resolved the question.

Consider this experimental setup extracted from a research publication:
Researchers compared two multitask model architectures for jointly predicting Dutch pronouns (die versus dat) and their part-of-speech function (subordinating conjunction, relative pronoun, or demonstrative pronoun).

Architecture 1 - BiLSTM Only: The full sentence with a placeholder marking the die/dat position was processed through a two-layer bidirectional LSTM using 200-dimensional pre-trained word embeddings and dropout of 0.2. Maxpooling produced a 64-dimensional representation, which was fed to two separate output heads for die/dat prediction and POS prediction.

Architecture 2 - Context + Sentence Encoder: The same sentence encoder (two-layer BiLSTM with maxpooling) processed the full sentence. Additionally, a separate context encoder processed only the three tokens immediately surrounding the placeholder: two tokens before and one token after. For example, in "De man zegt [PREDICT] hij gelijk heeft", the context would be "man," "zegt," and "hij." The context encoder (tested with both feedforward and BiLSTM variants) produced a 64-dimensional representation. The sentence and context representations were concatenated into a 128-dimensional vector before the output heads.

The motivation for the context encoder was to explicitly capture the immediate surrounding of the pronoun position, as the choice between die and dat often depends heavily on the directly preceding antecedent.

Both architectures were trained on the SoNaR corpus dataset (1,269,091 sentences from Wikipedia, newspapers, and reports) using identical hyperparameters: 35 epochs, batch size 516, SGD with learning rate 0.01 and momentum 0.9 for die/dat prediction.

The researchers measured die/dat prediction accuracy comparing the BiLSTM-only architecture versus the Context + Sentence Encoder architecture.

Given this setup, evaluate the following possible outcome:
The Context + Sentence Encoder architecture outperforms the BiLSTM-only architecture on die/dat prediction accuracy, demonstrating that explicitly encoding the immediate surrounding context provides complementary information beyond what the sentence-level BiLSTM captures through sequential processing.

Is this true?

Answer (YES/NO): NO